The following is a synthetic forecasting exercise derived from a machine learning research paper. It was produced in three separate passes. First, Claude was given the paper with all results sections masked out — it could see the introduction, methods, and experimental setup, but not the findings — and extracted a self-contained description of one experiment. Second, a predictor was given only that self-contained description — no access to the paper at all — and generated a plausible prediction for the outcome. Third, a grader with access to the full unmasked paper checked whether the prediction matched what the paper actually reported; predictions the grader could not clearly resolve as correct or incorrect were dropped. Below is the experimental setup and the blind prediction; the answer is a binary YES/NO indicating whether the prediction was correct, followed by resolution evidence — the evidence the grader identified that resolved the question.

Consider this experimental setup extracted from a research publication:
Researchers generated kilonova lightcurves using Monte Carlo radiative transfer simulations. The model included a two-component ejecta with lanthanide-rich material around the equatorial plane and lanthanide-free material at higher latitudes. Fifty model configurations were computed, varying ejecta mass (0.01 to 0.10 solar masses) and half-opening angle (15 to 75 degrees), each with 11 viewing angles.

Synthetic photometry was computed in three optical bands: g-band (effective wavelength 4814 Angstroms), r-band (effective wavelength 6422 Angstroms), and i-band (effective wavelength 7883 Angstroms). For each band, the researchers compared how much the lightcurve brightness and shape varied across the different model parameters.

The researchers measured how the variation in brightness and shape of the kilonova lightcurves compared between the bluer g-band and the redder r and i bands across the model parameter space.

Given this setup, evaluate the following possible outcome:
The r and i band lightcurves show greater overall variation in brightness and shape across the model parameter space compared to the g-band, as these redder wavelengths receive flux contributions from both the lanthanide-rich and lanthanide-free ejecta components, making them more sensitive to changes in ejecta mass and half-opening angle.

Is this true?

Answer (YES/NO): NO